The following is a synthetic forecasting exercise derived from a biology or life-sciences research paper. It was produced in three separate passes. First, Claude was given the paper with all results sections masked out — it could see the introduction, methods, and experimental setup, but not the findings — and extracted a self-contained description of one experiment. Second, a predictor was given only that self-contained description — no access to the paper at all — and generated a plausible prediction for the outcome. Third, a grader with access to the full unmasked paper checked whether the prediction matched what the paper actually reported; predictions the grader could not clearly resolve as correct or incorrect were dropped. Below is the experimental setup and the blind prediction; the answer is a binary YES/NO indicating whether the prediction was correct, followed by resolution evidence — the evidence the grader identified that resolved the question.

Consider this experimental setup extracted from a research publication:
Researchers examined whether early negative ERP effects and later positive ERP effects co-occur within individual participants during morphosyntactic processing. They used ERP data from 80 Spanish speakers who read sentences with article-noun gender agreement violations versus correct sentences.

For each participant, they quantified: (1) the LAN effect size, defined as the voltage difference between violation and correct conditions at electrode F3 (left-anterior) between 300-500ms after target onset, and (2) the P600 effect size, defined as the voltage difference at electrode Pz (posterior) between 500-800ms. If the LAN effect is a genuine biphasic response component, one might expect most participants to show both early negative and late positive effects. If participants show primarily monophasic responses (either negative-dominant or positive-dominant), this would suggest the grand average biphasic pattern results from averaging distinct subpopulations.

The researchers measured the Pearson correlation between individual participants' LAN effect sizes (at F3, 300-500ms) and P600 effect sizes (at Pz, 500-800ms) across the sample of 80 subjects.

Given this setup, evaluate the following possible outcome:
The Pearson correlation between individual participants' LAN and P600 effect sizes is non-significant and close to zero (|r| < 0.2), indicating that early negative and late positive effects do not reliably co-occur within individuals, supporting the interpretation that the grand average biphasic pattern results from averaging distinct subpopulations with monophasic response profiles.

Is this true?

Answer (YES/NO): NO